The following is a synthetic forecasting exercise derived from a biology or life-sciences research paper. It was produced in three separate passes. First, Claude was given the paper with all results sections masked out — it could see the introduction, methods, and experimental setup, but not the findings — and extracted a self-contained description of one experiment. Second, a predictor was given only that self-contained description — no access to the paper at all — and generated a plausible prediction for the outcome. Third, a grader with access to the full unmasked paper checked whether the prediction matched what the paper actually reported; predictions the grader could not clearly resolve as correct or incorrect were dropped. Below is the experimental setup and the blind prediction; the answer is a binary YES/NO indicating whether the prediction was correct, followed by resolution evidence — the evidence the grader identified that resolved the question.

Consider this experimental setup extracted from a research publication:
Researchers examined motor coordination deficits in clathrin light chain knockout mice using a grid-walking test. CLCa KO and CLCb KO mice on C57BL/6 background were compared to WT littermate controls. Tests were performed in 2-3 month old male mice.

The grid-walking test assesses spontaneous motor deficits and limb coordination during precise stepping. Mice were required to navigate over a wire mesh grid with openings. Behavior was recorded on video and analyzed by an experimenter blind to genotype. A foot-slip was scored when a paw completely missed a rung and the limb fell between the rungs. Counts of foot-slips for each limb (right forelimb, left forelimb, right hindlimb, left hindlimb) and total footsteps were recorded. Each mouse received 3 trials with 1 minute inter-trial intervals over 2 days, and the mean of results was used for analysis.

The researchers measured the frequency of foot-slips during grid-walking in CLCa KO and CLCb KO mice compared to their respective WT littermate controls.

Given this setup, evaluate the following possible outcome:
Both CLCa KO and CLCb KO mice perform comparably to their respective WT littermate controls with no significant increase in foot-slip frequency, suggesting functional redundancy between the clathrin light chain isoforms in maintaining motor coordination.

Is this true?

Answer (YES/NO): NO